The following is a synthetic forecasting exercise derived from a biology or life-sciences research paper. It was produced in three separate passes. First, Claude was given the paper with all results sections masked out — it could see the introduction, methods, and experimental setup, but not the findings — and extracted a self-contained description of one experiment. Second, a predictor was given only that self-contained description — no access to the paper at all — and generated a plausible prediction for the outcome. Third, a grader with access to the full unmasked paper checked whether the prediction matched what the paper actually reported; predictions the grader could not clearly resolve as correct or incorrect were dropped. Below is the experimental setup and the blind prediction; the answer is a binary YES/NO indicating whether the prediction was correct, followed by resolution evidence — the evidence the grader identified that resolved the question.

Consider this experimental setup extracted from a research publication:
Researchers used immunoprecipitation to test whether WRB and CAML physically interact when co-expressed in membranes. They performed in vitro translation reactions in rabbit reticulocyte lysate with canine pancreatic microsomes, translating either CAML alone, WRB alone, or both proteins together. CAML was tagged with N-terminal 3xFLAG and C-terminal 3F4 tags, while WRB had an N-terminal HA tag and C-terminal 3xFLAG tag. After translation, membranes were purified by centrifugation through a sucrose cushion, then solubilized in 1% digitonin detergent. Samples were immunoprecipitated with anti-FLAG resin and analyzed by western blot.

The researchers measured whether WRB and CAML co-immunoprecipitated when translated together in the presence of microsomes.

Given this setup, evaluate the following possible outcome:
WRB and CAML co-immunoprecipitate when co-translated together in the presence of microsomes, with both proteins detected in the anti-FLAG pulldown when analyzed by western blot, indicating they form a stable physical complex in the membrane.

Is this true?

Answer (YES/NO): YES